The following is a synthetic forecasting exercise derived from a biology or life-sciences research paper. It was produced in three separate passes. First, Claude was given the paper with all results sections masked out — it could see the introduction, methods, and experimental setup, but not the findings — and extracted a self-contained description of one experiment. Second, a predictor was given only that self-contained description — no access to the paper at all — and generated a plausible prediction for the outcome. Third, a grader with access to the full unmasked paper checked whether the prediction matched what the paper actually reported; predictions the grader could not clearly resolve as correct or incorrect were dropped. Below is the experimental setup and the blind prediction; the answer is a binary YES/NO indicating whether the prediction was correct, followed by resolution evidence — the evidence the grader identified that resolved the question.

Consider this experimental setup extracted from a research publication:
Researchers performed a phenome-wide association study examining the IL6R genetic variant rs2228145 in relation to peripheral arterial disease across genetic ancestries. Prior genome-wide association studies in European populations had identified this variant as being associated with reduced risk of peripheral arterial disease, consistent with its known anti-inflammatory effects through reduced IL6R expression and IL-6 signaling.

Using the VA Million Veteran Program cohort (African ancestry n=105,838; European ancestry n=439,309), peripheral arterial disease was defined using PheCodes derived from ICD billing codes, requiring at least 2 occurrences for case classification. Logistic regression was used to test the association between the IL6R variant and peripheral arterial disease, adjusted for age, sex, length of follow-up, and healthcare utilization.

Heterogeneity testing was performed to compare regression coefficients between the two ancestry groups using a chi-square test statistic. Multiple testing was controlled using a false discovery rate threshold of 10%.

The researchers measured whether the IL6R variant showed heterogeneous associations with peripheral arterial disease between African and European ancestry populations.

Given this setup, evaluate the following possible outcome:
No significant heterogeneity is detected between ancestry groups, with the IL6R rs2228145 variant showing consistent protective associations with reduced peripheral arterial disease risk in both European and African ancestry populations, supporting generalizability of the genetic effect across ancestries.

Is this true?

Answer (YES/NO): NO